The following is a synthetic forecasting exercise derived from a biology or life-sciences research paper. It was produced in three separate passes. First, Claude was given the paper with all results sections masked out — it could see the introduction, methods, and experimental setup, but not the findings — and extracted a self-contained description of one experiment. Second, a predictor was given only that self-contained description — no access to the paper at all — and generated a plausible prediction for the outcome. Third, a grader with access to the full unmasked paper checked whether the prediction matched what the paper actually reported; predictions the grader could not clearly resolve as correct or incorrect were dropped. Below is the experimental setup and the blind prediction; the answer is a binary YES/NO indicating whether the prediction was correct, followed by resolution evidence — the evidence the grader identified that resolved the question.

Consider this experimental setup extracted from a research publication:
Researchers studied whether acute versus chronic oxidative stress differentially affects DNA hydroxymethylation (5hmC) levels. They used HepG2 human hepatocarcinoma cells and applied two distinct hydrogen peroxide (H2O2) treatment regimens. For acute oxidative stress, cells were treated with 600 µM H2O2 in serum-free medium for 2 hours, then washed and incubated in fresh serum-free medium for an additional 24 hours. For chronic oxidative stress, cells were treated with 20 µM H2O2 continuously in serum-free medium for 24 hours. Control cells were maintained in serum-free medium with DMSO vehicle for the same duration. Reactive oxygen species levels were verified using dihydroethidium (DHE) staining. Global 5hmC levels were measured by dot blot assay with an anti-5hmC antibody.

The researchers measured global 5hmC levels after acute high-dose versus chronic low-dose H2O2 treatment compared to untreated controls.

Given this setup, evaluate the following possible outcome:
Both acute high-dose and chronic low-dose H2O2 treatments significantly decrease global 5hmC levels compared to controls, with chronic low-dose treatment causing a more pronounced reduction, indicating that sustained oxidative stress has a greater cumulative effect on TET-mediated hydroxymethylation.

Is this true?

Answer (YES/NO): NO